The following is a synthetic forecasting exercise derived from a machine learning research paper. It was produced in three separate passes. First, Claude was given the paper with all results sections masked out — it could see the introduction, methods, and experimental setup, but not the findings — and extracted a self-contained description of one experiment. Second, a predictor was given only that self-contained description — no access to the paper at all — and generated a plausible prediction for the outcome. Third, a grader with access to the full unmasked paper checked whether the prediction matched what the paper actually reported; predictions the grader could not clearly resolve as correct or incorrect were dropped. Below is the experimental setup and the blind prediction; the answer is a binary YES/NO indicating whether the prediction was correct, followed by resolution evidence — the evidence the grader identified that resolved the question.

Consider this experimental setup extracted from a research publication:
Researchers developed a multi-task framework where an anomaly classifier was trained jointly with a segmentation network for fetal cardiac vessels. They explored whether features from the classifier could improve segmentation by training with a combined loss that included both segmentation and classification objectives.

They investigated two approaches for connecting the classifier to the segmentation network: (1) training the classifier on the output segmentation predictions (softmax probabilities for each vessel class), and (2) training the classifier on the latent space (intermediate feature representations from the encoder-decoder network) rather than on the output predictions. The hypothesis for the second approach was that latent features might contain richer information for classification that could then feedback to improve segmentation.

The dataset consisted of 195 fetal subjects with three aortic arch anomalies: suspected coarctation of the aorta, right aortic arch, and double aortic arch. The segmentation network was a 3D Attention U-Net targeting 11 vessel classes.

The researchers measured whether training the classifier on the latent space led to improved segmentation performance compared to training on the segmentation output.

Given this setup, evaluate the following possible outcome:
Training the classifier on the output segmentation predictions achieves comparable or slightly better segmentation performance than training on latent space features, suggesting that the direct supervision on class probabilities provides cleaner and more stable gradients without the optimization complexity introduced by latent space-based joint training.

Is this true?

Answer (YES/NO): YES